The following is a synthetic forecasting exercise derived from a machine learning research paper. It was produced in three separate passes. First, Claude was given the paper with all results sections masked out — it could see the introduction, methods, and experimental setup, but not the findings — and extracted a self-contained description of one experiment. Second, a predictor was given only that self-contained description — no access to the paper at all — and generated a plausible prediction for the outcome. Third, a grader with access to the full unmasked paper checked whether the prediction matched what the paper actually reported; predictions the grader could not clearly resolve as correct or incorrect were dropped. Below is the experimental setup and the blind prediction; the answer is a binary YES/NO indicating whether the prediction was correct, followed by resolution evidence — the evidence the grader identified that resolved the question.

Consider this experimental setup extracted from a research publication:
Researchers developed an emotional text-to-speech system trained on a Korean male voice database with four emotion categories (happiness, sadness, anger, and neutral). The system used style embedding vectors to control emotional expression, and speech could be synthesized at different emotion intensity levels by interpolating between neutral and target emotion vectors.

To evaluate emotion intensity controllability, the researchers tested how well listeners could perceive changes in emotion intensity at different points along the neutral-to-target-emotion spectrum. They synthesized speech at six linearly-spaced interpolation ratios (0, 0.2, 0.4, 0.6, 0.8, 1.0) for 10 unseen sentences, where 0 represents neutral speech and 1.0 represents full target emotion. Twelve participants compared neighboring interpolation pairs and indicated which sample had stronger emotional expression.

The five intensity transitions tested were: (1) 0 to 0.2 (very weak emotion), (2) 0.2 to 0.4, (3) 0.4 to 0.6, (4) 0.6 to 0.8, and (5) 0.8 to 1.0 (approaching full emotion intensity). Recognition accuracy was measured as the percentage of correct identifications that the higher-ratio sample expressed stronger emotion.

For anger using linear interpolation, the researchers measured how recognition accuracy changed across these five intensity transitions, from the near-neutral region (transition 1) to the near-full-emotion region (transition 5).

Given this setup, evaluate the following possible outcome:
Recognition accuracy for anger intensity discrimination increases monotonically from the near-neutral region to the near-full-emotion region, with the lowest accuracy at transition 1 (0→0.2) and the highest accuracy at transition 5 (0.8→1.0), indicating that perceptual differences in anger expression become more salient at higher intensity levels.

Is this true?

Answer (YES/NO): NO